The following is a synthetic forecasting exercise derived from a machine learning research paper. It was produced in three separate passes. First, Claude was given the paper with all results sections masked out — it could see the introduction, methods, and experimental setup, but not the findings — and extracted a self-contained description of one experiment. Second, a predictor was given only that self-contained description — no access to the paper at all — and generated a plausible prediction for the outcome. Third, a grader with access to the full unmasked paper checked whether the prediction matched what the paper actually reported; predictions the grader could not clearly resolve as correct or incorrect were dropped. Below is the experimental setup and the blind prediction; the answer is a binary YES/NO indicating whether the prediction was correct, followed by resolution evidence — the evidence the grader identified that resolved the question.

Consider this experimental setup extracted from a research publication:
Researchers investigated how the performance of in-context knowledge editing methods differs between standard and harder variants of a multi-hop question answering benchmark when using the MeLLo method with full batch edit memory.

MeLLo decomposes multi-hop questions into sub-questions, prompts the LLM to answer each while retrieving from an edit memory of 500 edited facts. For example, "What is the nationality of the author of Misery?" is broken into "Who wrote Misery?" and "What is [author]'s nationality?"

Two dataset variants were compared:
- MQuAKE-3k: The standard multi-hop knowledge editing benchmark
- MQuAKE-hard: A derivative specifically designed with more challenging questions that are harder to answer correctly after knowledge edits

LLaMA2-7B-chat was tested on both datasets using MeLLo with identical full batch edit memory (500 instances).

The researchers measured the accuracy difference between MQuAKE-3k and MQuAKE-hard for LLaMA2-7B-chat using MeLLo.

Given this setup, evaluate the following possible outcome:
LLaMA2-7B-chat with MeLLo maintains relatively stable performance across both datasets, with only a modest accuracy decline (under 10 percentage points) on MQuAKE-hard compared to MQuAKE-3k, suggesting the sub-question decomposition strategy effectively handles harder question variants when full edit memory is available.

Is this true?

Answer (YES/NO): NO